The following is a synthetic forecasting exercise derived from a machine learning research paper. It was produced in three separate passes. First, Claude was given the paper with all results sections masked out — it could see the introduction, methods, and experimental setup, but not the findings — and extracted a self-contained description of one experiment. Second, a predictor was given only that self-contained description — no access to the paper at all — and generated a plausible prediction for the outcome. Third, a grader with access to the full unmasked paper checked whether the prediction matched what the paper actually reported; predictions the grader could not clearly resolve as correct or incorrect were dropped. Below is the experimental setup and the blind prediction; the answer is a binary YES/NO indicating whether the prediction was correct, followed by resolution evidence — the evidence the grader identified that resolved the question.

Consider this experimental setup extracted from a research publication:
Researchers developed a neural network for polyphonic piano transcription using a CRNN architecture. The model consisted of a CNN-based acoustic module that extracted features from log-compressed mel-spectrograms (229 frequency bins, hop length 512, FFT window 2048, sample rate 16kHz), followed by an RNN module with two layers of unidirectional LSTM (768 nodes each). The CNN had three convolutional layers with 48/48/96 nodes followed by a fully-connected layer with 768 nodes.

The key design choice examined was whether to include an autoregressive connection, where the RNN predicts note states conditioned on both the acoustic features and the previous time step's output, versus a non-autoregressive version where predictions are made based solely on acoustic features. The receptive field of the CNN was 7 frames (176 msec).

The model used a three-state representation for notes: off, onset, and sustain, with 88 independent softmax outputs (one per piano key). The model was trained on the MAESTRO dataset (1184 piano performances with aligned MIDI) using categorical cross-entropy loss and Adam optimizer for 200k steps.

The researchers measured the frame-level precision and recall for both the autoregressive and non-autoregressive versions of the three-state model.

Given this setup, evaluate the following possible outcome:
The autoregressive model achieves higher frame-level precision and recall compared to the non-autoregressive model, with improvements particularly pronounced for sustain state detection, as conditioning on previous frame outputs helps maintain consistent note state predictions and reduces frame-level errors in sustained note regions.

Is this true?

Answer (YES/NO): NO